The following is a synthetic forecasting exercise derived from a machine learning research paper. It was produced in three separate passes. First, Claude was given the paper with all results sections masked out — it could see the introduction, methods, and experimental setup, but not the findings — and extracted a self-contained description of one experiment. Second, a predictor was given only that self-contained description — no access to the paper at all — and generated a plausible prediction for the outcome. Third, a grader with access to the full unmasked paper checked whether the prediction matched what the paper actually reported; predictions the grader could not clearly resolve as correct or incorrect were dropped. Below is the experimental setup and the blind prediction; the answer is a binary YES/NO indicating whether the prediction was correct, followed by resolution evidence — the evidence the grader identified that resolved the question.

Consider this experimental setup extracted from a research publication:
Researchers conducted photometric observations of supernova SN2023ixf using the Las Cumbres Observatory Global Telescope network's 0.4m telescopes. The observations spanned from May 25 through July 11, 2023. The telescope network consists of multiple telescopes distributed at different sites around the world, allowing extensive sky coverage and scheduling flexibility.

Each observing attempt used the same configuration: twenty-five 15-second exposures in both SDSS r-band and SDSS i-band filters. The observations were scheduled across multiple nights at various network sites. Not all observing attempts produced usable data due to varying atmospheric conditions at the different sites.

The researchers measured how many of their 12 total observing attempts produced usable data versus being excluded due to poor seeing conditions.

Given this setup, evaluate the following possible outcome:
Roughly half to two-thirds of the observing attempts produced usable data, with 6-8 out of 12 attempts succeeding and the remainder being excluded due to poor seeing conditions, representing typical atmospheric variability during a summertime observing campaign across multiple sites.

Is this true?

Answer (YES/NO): NO